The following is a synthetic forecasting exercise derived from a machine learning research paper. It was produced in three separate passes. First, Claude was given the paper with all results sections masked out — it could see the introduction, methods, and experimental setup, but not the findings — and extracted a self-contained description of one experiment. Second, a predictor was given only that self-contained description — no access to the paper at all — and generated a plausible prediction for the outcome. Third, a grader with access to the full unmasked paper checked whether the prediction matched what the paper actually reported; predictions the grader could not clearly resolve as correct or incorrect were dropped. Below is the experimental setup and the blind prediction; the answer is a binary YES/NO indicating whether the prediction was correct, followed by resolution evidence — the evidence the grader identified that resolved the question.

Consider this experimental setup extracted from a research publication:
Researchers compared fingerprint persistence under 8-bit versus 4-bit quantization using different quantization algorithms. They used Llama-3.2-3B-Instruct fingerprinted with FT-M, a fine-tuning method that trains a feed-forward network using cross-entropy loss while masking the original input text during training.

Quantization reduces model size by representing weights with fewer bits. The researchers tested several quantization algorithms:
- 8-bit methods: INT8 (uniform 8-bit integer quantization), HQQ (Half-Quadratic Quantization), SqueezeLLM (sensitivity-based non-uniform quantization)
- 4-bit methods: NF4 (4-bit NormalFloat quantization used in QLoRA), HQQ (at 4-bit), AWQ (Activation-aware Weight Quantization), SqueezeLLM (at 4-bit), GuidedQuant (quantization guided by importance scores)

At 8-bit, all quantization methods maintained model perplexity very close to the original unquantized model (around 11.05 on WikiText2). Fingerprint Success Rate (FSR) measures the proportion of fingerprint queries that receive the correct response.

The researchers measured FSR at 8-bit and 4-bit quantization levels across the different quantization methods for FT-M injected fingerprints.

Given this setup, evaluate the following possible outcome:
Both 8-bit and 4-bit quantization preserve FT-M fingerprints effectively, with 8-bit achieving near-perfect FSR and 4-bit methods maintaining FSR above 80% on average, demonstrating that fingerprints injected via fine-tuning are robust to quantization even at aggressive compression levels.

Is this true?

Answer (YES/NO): YES